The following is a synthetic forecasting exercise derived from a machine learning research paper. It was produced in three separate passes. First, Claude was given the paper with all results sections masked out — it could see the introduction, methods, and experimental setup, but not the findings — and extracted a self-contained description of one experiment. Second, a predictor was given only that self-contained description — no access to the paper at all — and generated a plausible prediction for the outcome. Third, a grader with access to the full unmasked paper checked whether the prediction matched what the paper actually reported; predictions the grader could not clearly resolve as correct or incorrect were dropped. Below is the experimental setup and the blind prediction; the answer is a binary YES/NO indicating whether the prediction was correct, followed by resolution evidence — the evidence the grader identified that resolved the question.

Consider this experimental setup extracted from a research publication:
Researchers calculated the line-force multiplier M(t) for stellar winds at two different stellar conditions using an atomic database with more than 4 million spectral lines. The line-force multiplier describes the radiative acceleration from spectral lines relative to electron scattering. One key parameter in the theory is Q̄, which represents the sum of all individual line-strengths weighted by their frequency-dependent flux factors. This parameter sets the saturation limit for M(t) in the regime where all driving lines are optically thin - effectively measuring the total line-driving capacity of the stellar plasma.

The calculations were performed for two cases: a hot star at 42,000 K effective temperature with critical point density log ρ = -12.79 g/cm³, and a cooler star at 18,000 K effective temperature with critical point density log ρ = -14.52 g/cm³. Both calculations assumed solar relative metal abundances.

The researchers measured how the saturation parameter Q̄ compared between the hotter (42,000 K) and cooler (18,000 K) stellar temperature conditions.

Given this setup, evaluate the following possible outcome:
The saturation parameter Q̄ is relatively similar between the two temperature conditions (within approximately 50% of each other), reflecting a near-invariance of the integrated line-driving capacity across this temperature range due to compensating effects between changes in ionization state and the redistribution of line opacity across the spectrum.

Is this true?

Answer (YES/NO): YES